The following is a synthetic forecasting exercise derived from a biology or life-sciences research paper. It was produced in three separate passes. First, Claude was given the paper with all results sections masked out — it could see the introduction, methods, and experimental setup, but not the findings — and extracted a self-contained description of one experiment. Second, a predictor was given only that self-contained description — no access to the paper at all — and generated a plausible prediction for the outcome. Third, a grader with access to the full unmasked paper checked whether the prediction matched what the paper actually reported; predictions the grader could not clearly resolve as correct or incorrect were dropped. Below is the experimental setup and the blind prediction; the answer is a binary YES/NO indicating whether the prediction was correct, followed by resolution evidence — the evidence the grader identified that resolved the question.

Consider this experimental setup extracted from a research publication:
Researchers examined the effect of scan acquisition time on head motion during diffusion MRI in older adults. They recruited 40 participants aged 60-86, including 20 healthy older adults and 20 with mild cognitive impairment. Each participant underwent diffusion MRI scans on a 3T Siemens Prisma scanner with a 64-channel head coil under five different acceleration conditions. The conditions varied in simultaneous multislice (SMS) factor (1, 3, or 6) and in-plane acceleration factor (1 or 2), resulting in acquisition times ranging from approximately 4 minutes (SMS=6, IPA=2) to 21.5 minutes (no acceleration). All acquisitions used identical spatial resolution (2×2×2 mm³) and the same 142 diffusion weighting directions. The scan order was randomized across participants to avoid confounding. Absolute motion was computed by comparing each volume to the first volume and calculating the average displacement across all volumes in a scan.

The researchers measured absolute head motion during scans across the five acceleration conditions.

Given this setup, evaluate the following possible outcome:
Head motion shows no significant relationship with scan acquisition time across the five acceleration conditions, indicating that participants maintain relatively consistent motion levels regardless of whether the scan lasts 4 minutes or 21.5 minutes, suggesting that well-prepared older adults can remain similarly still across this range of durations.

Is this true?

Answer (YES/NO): NO